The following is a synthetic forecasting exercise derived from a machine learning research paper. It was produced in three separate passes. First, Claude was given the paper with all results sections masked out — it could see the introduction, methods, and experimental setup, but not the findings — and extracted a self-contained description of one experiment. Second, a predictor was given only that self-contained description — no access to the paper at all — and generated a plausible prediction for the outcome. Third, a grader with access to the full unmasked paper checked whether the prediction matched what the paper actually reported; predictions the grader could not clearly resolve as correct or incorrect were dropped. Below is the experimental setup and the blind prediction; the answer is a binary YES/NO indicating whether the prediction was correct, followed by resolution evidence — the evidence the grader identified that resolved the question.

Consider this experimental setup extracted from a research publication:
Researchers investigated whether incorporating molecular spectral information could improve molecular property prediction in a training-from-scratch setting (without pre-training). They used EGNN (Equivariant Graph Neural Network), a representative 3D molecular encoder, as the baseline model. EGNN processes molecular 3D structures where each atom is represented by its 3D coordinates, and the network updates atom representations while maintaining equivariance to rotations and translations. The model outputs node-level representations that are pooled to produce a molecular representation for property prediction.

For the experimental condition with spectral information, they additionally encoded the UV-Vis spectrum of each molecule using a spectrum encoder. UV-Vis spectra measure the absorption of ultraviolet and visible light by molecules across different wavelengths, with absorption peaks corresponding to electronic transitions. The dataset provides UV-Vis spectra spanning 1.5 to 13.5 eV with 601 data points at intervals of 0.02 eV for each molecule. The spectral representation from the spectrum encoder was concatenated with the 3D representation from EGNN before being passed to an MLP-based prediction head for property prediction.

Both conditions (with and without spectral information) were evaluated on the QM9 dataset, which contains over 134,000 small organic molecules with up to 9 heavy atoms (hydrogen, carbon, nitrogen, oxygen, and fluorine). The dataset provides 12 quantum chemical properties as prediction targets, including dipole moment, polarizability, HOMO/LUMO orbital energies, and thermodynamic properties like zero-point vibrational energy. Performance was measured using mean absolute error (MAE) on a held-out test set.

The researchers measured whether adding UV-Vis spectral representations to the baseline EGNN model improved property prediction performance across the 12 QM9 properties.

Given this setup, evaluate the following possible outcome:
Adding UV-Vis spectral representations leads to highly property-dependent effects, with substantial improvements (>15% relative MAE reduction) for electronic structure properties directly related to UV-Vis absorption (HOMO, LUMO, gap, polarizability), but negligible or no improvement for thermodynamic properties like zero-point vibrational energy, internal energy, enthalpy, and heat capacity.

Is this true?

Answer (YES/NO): NO